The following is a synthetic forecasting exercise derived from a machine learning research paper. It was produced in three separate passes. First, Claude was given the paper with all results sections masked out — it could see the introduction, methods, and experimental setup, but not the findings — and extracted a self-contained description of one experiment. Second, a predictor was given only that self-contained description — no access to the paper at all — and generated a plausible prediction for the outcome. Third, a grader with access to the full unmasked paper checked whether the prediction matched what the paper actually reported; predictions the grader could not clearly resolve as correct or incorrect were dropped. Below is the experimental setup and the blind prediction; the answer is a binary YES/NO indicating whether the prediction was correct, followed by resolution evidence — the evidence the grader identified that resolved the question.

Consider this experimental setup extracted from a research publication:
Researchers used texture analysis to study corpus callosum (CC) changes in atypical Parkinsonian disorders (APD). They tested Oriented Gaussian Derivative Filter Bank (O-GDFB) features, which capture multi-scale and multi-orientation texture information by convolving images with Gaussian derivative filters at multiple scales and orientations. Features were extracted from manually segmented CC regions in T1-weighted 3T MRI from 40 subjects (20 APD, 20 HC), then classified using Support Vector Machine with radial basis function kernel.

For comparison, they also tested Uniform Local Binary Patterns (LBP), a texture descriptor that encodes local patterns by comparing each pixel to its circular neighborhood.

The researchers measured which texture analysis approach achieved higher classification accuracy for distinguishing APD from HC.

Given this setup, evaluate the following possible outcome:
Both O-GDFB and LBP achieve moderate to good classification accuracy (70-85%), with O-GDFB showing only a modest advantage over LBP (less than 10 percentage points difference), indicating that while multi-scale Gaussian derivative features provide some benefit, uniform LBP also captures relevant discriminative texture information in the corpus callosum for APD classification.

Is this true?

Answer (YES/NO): NO